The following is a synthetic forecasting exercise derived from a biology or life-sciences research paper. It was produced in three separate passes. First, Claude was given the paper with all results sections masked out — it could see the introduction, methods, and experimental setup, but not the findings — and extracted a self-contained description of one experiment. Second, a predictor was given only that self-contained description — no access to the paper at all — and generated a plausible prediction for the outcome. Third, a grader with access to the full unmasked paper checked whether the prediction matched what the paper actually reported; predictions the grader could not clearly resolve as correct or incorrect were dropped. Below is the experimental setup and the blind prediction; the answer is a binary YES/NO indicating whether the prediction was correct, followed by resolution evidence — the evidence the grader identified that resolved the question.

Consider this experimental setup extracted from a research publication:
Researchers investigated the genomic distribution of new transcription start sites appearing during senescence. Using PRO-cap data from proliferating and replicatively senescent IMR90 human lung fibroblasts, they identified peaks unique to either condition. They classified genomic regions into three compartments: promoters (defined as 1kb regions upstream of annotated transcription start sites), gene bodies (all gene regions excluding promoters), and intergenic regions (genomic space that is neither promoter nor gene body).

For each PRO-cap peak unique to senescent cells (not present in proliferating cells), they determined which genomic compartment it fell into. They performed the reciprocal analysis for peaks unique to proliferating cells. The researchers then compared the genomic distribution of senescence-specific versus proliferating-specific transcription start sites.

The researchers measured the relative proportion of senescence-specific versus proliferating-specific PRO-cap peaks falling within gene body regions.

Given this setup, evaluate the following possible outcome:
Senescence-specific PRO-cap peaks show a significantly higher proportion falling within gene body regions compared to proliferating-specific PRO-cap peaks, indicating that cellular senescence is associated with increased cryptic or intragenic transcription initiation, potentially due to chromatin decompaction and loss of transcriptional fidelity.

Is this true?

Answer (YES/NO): YES